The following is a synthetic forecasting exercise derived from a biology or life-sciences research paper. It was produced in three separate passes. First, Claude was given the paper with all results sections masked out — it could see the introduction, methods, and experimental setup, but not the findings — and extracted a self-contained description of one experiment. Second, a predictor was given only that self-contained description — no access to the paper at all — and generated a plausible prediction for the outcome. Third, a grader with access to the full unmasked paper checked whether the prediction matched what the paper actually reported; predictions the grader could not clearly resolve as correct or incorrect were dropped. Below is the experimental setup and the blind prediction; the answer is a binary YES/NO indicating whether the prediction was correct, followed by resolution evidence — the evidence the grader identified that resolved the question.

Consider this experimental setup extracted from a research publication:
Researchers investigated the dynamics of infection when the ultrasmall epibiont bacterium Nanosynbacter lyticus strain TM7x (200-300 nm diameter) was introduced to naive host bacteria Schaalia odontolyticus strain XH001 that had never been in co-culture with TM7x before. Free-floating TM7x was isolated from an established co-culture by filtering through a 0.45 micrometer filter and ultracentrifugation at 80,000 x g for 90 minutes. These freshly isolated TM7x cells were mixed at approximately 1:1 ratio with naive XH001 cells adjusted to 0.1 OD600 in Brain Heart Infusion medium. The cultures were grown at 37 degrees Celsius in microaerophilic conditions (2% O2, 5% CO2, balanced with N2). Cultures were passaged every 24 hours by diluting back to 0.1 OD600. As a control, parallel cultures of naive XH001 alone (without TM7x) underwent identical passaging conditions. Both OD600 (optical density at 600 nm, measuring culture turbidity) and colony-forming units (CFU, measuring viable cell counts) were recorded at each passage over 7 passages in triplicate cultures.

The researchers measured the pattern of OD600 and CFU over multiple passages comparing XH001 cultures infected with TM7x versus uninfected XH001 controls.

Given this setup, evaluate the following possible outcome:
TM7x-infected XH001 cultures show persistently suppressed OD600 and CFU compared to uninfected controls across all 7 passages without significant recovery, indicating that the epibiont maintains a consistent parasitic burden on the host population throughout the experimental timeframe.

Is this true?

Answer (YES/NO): NO